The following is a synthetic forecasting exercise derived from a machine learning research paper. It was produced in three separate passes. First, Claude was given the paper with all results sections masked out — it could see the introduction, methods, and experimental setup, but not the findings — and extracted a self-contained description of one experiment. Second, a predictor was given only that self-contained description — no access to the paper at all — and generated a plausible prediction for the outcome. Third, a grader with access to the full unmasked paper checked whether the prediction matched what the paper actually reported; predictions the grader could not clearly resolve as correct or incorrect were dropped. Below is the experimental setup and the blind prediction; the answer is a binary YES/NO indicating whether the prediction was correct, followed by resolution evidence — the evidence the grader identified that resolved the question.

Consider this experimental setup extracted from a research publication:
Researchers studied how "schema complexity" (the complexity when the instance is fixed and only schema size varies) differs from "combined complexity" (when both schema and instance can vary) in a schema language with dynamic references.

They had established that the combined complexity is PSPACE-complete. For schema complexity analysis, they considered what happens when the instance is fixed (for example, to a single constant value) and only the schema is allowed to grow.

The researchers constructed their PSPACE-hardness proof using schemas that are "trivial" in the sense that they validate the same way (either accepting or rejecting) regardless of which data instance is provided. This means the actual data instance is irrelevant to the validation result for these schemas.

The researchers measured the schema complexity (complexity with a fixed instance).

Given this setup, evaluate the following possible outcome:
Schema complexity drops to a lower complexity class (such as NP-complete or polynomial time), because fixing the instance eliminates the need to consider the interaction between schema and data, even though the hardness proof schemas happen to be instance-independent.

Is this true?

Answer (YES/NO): NO